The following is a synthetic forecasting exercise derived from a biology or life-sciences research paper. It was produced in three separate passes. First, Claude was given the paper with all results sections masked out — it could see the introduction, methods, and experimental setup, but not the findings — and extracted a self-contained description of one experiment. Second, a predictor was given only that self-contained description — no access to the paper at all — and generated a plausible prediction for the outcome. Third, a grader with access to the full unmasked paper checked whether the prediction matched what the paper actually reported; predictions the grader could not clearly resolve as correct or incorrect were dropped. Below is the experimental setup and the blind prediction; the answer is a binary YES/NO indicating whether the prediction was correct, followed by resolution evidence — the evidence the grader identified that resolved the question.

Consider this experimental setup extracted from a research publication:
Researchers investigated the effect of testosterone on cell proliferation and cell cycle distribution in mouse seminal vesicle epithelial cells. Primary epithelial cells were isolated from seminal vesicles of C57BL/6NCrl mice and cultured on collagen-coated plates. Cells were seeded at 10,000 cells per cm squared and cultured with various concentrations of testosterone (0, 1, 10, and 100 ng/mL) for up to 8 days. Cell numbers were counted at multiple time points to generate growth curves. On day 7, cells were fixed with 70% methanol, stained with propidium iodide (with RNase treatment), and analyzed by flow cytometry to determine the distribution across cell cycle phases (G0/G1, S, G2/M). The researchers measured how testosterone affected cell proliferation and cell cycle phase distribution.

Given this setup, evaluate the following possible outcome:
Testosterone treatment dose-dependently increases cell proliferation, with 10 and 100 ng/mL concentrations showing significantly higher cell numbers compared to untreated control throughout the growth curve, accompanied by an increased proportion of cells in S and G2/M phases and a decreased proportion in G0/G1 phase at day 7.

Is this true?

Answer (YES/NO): NO